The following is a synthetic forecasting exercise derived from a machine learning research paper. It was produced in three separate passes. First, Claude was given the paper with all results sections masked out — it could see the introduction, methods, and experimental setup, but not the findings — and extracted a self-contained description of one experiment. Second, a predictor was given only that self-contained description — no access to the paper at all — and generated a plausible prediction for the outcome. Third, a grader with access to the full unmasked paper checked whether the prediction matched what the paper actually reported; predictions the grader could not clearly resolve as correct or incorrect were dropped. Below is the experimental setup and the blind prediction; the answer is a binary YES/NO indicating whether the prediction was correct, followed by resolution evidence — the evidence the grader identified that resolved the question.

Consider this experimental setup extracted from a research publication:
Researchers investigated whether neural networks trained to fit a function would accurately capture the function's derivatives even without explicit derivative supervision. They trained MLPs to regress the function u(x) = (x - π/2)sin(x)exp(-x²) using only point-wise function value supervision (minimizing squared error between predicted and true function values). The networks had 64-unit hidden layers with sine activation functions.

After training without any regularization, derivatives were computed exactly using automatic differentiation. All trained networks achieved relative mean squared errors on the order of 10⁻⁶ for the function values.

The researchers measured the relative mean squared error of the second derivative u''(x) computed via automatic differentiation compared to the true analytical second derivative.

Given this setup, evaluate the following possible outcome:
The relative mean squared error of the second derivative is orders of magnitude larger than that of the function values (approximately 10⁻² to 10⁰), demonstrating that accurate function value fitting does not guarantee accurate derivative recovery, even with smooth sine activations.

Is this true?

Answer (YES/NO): NO